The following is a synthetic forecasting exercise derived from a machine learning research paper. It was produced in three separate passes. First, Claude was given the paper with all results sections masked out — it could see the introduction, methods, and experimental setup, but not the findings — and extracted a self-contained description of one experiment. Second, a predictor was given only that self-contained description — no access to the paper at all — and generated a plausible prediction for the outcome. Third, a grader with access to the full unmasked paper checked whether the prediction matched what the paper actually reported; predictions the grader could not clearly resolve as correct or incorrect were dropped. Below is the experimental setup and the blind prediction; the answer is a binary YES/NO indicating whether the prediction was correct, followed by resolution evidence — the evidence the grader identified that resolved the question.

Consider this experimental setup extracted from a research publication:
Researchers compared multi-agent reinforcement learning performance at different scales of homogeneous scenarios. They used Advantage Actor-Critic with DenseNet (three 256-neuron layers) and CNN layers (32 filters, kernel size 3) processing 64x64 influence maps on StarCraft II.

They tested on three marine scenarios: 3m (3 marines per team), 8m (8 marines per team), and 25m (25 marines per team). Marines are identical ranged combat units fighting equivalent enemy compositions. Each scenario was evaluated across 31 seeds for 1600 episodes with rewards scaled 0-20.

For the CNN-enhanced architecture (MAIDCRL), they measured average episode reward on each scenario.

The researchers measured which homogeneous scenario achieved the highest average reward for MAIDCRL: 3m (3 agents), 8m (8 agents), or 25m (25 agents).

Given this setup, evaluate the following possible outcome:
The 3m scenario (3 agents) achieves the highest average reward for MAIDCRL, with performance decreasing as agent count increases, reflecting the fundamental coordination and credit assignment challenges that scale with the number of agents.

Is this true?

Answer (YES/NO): NO